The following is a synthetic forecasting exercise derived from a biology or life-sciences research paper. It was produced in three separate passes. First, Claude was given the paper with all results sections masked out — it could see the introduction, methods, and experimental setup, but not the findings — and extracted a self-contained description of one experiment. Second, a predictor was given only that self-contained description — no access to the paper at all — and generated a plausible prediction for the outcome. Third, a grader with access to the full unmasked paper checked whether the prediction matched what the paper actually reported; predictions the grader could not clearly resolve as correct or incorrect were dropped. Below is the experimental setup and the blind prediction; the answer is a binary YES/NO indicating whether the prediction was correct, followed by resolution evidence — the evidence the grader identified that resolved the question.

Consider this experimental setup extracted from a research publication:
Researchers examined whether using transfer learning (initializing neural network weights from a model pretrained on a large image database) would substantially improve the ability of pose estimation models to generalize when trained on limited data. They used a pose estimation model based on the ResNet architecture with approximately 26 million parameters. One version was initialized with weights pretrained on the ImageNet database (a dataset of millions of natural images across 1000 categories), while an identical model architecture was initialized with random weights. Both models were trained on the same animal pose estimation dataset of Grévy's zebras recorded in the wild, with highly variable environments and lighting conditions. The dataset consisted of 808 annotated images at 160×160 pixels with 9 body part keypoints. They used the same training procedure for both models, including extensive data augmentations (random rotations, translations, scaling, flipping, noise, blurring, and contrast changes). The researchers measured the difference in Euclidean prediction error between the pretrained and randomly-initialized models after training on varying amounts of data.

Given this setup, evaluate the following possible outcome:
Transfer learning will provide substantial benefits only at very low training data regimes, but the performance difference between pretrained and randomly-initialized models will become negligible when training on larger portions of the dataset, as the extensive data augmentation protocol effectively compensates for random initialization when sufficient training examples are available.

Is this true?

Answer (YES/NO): NO